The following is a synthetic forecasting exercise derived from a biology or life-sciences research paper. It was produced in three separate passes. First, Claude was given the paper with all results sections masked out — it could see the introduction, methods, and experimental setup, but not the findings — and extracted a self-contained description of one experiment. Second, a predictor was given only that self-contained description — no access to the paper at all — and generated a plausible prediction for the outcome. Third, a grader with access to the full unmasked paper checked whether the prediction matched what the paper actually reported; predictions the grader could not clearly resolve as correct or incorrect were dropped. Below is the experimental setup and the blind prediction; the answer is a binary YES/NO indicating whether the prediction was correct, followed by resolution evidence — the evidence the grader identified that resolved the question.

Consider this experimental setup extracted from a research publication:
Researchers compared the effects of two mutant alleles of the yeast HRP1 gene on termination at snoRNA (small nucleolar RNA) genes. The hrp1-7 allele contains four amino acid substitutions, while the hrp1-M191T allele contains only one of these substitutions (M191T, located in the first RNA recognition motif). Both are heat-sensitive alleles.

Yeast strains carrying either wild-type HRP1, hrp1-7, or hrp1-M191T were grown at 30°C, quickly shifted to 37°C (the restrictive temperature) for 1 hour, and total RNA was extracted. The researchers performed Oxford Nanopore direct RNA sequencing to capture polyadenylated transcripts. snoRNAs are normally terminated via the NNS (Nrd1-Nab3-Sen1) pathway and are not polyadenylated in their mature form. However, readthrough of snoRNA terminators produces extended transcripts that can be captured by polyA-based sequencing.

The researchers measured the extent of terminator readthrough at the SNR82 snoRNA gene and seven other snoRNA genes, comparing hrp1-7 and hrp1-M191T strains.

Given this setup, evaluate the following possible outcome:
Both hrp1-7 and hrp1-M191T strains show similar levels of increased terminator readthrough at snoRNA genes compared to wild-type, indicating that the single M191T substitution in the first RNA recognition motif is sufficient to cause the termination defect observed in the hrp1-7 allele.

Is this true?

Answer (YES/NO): NO